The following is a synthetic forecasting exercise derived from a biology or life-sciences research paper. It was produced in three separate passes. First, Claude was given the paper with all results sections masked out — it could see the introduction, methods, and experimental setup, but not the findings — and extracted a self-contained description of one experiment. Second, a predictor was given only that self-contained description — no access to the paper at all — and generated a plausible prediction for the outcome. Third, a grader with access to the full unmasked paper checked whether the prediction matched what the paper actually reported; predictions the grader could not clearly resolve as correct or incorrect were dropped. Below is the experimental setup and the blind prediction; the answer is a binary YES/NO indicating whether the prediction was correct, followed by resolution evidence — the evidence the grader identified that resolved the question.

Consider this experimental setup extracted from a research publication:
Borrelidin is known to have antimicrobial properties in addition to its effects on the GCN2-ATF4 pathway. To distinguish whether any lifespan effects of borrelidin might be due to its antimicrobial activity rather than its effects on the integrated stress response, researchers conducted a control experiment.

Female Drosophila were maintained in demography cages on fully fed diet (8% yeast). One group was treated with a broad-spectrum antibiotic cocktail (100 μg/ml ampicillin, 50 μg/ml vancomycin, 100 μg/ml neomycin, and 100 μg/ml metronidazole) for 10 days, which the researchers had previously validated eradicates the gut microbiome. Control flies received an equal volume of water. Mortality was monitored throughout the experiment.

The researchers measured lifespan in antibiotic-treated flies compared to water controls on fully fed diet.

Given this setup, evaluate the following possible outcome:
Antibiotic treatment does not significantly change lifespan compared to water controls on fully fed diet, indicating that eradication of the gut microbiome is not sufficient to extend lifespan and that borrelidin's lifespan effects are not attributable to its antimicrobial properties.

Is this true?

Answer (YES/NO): YES